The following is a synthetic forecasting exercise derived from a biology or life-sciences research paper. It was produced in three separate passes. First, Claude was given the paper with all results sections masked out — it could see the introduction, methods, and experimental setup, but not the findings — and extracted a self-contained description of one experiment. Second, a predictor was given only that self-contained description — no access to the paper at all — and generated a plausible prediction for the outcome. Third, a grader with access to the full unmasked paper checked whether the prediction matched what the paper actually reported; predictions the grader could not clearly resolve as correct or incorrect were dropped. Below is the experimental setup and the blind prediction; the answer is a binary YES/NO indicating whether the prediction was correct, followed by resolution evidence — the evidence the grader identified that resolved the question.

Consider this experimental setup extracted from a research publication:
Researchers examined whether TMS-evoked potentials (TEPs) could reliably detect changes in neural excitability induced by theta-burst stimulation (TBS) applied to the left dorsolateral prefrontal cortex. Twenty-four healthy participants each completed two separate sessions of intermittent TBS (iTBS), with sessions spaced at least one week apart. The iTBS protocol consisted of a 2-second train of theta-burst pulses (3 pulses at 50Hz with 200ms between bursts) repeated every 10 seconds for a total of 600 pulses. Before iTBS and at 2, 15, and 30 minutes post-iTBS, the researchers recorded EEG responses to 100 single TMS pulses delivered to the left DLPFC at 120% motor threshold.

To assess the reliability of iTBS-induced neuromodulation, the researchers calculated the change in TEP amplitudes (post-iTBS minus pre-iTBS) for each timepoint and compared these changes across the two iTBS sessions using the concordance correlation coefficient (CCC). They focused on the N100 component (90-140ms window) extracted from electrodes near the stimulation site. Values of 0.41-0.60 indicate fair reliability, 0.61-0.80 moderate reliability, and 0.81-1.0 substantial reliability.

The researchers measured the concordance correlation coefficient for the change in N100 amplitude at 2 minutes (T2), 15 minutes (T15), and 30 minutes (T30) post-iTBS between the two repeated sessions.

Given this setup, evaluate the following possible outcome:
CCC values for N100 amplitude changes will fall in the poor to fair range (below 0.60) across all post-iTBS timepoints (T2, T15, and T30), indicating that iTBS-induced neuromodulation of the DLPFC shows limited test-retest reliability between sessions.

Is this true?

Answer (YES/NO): YES